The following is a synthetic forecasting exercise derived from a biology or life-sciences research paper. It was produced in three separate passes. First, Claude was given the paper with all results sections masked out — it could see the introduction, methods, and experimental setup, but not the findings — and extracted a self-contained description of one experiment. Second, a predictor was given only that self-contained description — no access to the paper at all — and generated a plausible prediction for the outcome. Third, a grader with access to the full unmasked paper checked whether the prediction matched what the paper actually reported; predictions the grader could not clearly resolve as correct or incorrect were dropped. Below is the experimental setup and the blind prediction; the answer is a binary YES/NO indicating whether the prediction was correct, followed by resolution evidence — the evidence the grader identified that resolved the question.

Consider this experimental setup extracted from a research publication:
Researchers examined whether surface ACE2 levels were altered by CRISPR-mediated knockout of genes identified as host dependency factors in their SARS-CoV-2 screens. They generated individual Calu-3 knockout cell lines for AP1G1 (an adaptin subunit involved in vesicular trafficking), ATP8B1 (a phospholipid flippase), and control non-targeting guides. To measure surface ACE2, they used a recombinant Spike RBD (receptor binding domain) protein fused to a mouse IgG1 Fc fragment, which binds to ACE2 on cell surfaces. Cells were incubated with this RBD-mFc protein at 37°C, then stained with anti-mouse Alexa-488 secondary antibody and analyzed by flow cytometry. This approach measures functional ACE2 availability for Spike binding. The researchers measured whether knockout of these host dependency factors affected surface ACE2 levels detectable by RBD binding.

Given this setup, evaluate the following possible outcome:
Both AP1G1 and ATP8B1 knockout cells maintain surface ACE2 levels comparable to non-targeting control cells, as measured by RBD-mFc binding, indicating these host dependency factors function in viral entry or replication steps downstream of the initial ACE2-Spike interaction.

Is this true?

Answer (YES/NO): YES